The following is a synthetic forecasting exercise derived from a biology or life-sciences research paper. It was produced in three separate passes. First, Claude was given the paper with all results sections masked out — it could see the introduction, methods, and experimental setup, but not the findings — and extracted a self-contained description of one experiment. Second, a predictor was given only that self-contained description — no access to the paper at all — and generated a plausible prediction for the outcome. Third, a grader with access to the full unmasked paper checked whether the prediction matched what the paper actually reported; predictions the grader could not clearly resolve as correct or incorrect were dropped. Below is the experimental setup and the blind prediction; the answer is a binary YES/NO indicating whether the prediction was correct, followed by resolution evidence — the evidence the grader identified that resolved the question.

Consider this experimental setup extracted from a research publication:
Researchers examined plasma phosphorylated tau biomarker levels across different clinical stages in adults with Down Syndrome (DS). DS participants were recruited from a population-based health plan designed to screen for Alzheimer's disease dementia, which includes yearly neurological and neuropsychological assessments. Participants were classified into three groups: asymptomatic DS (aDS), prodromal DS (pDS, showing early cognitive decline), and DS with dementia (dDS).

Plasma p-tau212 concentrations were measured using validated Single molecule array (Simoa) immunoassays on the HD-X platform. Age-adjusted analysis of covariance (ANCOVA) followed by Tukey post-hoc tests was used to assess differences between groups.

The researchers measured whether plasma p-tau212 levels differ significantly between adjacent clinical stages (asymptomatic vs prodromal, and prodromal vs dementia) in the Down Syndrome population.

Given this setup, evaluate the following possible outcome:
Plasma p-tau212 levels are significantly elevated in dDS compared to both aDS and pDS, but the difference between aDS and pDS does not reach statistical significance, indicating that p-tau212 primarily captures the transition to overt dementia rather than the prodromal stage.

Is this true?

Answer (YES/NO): NO